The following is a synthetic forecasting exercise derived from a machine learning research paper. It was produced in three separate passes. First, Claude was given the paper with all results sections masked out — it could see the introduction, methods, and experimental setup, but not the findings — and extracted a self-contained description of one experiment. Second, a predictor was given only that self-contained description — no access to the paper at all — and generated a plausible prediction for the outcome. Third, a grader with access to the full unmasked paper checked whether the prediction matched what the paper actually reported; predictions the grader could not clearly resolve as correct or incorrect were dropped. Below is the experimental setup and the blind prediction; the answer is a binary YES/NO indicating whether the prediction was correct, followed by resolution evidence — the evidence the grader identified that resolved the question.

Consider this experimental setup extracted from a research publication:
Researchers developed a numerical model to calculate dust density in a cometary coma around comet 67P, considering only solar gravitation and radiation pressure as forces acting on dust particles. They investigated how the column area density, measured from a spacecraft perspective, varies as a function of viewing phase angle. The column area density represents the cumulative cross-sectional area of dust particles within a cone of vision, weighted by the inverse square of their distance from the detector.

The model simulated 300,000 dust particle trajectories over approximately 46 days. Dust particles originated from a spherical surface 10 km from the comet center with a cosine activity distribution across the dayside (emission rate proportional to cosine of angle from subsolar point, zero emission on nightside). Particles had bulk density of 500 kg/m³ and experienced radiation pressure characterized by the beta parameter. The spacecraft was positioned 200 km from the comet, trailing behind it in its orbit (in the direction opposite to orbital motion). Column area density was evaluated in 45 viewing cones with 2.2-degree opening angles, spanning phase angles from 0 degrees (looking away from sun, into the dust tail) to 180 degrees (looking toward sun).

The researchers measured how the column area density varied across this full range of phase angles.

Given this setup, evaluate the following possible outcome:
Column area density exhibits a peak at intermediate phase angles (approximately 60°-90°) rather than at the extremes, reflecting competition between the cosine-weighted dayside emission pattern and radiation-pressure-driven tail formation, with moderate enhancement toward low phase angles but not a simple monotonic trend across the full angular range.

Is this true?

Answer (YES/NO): NO